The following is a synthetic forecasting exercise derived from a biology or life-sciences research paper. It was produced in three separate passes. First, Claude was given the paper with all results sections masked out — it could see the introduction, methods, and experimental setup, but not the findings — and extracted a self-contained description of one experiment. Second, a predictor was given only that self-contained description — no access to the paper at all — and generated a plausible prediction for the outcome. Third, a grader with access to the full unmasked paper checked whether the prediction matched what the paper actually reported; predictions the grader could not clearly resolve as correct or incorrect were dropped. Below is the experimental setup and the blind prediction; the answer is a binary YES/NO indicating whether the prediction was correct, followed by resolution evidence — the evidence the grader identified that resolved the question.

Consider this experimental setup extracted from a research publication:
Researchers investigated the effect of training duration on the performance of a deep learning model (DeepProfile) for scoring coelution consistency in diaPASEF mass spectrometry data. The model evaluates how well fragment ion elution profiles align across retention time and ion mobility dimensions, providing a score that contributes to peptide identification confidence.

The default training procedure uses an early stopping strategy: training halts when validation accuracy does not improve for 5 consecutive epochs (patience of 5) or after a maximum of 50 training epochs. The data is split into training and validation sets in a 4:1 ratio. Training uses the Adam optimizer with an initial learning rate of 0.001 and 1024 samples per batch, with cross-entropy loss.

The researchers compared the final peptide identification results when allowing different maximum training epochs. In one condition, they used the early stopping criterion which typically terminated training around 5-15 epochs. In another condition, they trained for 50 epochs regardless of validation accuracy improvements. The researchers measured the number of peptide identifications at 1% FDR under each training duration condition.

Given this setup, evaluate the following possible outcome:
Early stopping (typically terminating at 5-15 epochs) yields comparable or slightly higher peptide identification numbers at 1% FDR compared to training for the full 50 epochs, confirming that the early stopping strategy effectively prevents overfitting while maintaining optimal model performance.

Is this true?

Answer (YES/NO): YES